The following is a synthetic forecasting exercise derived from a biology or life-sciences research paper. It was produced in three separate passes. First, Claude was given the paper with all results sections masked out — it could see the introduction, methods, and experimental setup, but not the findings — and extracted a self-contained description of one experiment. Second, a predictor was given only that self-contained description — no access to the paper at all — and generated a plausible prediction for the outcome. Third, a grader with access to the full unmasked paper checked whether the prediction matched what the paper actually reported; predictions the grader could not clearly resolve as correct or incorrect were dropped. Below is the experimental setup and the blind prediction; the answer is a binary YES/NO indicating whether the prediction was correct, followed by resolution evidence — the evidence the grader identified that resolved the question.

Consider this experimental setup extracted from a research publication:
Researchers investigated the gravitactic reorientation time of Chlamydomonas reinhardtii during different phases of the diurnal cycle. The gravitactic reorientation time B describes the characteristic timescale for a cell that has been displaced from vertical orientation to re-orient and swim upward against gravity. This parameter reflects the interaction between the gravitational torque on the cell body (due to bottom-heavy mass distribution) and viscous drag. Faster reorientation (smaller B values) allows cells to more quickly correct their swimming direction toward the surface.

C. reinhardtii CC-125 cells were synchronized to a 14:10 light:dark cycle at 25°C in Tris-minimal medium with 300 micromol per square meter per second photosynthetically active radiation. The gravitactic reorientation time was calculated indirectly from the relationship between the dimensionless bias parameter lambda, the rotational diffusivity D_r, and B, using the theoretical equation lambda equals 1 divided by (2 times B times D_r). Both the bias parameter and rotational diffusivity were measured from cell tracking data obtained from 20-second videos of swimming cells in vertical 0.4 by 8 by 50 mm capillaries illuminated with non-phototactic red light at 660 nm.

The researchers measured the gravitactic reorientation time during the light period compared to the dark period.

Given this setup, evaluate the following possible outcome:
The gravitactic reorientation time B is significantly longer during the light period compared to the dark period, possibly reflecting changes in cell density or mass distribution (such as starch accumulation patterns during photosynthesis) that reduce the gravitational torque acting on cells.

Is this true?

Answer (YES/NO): NO